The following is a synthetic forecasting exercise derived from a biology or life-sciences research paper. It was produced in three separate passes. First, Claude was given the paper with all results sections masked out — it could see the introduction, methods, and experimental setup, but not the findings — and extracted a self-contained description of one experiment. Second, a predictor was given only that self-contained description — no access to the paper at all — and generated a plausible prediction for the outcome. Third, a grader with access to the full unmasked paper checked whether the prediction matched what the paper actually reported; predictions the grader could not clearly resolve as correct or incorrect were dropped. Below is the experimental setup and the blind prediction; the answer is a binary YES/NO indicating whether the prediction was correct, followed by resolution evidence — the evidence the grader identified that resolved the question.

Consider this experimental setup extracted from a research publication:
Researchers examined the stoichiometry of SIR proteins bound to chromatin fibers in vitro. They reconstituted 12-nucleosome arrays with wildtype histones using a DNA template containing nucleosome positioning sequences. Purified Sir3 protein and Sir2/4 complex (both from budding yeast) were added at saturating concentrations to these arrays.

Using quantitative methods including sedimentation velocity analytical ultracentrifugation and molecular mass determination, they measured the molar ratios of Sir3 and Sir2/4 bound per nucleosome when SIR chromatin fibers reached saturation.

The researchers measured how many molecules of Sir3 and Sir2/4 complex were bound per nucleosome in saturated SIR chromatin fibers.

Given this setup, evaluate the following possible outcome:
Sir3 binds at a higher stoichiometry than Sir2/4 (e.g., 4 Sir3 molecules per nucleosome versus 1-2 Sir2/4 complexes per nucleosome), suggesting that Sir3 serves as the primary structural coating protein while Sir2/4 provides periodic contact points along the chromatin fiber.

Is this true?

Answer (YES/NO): NO